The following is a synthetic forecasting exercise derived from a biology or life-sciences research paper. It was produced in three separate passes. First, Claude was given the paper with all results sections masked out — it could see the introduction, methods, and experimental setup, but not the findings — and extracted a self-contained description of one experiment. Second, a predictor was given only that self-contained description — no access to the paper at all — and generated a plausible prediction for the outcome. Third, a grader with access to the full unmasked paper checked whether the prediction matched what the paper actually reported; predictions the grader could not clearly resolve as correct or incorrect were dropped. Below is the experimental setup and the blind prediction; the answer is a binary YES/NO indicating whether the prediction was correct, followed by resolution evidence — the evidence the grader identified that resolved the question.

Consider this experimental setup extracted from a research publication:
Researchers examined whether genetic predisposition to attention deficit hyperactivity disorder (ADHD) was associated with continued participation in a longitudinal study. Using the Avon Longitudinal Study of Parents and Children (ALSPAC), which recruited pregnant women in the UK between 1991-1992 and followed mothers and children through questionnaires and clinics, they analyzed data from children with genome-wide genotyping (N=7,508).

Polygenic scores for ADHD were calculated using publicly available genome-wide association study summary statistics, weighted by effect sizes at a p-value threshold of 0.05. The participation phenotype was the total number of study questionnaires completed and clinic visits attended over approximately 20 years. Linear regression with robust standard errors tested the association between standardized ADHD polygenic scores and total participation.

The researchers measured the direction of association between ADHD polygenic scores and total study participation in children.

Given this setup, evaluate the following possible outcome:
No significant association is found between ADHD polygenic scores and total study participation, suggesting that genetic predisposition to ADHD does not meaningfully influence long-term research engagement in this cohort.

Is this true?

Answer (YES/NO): NO